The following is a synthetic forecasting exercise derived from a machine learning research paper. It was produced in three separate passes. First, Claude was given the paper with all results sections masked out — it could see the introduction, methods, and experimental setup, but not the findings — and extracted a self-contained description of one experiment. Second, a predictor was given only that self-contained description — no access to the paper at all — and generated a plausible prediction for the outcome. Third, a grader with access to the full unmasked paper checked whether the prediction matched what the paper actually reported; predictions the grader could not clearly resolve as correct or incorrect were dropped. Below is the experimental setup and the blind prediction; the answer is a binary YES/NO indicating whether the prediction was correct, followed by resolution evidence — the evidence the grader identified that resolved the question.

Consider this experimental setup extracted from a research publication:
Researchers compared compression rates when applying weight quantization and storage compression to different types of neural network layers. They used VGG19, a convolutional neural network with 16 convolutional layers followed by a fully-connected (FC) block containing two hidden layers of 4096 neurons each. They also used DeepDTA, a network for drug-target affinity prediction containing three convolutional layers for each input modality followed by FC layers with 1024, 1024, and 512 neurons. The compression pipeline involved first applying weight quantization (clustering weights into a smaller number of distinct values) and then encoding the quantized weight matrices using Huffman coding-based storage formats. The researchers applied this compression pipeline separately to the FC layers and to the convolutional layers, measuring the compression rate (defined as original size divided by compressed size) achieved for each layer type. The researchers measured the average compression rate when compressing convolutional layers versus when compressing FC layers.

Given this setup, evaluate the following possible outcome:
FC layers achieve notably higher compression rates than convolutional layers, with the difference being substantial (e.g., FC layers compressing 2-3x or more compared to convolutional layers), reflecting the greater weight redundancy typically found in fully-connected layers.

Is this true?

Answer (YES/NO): YES